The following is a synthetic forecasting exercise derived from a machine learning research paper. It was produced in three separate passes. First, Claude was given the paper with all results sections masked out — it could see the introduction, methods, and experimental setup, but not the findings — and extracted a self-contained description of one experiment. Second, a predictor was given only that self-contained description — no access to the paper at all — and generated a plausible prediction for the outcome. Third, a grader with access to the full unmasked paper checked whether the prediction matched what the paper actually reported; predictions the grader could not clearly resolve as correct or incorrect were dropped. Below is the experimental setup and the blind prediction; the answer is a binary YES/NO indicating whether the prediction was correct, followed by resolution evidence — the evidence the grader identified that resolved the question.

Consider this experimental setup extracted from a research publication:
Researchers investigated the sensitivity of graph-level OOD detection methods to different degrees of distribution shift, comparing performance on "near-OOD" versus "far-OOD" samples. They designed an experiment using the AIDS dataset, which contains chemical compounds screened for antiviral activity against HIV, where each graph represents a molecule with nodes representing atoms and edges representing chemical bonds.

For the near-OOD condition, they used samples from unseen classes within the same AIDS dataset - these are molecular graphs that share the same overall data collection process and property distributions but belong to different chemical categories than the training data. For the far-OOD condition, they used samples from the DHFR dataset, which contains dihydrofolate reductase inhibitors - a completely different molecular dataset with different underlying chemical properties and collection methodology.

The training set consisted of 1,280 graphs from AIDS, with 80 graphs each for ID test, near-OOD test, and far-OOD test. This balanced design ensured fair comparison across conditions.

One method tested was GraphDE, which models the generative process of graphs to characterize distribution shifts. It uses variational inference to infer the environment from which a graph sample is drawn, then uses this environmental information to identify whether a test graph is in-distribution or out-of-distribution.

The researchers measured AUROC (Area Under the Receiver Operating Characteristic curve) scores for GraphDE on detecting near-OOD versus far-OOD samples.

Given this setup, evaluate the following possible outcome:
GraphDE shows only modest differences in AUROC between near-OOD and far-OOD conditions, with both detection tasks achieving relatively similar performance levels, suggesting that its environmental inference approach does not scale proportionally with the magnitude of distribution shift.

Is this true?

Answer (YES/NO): NO